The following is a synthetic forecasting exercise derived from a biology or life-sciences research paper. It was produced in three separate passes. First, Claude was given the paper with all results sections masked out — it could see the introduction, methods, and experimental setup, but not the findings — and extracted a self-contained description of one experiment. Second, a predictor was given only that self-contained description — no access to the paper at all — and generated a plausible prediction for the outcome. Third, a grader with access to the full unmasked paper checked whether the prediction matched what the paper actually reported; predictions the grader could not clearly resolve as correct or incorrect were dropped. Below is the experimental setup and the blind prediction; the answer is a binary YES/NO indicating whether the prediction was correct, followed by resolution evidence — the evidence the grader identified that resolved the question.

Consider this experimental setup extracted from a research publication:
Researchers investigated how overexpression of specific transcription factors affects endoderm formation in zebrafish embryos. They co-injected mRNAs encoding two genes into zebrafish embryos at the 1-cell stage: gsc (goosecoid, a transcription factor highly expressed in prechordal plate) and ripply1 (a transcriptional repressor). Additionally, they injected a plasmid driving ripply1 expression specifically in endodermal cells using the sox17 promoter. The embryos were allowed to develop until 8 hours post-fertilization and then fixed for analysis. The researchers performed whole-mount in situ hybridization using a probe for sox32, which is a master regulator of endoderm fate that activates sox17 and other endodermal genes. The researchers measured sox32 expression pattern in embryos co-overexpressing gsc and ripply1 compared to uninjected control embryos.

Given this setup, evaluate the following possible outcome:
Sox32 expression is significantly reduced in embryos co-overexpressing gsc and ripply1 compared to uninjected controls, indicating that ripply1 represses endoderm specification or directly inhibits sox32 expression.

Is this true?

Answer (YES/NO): YES